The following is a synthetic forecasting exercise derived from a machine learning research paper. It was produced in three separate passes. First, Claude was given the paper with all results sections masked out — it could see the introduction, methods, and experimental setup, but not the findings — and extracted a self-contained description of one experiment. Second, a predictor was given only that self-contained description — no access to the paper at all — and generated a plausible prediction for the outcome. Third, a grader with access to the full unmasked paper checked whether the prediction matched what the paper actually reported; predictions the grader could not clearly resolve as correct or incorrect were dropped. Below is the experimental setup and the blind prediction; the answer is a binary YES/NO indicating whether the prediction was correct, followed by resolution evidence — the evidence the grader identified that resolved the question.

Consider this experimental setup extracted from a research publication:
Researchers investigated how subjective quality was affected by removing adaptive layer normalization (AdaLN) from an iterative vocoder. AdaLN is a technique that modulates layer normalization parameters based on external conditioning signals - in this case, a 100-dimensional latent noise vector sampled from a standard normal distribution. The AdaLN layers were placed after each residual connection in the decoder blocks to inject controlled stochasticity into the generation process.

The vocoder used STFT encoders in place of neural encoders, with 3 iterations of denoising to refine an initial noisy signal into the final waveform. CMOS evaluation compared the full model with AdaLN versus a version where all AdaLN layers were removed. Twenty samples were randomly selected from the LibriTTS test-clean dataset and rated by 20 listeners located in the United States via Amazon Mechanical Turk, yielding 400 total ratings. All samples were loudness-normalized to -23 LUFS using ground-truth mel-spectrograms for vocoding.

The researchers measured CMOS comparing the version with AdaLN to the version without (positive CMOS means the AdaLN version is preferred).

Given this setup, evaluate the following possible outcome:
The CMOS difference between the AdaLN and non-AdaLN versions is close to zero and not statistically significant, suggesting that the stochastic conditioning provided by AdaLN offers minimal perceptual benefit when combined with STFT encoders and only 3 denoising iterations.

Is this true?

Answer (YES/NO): NO